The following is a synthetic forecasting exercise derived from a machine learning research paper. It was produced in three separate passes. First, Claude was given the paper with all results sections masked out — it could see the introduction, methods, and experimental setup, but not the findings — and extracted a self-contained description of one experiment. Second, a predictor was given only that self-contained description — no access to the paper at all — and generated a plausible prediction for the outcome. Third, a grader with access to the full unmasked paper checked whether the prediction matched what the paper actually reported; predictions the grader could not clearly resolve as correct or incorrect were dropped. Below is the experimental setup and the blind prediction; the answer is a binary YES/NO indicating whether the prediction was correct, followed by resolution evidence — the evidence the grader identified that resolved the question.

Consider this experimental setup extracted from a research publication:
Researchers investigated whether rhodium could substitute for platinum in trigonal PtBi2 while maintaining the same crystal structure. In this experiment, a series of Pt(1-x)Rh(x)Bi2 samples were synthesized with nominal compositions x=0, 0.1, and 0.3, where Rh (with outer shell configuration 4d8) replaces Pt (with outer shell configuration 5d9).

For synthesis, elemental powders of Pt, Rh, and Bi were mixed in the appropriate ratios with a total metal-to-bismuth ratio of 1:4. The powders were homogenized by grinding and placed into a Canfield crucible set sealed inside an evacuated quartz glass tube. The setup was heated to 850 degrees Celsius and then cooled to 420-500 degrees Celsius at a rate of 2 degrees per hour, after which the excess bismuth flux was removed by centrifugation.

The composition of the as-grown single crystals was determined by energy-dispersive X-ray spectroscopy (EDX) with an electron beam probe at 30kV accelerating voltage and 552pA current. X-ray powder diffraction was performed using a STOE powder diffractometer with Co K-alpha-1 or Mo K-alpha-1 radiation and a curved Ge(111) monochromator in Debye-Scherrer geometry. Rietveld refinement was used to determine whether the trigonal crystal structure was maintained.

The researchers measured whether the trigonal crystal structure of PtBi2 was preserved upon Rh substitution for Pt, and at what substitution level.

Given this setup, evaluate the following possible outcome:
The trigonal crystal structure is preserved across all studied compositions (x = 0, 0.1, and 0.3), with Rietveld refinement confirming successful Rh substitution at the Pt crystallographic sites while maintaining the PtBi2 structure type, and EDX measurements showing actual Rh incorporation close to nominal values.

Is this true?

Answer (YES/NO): NO